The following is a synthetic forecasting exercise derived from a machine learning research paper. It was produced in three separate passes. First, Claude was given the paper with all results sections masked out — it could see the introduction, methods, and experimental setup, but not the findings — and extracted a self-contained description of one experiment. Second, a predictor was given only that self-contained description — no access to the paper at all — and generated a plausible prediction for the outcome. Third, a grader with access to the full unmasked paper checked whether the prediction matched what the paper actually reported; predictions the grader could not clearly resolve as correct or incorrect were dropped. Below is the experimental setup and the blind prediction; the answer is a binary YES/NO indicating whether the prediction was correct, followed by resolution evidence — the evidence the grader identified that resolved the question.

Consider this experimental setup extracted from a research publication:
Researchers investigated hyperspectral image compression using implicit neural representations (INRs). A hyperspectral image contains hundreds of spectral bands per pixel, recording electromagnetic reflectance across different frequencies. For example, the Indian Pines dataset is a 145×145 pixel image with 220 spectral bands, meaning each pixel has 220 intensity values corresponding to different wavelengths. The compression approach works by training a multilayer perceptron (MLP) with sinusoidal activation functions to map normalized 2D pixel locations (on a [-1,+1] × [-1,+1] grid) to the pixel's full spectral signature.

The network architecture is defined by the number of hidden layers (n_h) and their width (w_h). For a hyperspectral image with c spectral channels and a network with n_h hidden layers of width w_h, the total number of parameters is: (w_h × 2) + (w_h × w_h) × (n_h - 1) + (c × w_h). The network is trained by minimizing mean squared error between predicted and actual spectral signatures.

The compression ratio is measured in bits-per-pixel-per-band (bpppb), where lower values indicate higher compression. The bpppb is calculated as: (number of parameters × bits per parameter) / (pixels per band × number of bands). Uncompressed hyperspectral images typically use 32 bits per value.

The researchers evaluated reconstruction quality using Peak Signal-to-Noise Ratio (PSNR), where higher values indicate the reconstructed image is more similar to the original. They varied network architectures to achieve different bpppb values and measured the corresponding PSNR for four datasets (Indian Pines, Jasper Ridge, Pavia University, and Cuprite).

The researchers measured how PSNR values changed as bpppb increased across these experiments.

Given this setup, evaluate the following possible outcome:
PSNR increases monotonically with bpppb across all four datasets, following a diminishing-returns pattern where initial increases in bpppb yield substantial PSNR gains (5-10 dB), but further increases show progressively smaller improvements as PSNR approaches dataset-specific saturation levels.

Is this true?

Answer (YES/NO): NO